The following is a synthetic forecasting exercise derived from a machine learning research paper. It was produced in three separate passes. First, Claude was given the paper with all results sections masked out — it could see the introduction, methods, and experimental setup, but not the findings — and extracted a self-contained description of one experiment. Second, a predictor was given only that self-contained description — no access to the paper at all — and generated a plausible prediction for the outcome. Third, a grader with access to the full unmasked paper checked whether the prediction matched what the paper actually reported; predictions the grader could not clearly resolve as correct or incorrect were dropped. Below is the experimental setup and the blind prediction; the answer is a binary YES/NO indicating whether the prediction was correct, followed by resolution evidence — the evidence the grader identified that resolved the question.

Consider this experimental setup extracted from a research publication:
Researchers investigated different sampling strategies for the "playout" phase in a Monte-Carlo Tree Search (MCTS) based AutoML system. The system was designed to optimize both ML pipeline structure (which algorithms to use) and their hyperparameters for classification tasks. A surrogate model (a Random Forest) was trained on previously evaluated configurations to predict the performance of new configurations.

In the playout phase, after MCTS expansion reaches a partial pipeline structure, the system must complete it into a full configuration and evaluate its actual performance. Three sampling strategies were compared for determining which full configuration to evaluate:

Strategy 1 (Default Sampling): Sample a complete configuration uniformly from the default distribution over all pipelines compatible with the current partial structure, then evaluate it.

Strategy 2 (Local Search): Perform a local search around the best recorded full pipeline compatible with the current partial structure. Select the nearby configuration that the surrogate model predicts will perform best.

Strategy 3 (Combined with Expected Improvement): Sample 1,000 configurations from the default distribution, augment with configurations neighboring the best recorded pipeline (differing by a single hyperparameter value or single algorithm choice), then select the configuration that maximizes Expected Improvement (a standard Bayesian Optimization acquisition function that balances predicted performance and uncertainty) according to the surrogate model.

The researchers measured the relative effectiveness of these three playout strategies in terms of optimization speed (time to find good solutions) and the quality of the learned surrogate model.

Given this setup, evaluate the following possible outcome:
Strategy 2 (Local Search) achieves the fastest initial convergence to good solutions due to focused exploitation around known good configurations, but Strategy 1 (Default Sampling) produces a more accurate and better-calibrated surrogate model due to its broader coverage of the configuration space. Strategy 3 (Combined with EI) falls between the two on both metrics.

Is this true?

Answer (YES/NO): NO